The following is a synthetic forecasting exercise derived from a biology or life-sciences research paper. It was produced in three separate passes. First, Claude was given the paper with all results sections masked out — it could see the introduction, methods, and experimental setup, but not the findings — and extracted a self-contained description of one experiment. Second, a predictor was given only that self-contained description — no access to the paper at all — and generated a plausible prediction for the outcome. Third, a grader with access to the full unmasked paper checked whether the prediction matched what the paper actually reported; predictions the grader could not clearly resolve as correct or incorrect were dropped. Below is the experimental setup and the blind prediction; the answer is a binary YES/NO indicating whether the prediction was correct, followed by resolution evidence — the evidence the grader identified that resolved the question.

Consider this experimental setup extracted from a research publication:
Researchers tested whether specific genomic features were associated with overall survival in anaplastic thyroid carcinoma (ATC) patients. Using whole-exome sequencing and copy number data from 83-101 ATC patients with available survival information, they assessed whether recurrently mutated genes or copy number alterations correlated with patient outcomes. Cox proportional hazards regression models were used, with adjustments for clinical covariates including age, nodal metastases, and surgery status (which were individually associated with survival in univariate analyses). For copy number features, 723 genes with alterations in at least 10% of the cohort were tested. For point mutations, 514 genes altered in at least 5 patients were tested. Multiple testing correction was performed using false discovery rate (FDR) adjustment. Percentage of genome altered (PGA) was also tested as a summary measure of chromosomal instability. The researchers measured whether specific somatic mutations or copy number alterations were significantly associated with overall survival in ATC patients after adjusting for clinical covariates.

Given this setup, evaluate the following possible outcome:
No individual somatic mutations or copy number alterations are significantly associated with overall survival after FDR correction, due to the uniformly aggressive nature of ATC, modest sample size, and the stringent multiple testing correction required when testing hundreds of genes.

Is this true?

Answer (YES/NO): NO